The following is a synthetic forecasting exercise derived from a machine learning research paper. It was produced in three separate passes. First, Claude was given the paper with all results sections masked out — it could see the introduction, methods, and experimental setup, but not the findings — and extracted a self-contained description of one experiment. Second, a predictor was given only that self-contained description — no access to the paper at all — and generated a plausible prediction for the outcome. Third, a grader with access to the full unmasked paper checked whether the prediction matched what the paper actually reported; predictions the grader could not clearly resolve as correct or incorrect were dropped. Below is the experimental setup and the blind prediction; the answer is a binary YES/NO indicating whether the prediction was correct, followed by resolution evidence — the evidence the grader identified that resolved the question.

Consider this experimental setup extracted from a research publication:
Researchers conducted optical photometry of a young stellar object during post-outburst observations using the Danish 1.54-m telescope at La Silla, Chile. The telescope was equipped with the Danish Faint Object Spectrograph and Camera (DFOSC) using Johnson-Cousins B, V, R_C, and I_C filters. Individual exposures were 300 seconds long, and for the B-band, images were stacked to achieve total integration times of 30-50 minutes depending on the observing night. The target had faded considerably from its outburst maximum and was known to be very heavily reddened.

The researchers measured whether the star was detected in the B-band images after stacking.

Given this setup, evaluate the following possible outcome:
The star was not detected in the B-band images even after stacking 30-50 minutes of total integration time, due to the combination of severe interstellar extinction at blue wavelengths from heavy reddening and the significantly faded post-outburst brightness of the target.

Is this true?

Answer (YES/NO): YES